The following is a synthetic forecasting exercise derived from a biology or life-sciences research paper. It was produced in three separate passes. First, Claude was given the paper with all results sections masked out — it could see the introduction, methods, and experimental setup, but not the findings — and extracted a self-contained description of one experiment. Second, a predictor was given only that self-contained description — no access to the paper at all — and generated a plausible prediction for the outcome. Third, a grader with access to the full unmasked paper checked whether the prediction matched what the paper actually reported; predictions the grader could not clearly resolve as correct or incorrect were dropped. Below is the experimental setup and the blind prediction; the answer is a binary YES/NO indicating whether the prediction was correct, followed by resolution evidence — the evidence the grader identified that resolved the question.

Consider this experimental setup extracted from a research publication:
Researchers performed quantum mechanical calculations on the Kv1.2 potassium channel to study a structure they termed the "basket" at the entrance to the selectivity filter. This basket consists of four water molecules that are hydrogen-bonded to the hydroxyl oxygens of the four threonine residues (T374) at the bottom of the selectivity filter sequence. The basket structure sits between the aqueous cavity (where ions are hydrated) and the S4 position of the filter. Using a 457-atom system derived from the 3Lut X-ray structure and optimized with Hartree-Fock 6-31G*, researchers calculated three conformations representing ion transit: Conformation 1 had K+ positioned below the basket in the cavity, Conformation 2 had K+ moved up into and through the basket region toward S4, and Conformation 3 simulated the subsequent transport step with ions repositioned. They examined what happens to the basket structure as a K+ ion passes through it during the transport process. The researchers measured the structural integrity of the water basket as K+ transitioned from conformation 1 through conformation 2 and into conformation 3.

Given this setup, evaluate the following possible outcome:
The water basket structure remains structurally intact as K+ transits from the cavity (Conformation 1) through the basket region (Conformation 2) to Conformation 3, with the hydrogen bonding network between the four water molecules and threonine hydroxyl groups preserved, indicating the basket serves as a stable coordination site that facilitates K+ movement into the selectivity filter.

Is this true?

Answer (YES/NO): NO